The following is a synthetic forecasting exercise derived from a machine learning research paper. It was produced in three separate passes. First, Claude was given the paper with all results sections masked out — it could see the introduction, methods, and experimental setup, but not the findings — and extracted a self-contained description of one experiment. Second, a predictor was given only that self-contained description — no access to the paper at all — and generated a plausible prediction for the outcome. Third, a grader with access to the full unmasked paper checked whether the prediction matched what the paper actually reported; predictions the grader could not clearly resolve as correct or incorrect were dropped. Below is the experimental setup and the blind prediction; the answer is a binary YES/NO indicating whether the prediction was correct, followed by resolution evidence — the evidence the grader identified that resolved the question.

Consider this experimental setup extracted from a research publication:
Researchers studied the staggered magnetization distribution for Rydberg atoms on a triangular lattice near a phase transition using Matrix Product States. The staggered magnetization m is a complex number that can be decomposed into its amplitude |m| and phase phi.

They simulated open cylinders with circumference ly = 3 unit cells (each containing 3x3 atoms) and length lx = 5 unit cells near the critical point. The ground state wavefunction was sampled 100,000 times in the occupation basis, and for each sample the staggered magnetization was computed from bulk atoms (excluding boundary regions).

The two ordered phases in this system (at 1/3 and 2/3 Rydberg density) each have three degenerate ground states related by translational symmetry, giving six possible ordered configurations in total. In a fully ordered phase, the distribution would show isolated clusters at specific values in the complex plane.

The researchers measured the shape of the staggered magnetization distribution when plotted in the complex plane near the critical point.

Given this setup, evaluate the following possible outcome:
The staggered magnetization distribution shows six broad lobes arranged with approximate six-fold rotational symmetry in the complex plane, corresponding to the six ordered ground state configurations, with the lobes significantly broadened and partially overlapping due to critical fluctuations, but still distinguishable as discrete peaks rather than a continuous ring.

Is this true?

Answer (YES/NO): NO